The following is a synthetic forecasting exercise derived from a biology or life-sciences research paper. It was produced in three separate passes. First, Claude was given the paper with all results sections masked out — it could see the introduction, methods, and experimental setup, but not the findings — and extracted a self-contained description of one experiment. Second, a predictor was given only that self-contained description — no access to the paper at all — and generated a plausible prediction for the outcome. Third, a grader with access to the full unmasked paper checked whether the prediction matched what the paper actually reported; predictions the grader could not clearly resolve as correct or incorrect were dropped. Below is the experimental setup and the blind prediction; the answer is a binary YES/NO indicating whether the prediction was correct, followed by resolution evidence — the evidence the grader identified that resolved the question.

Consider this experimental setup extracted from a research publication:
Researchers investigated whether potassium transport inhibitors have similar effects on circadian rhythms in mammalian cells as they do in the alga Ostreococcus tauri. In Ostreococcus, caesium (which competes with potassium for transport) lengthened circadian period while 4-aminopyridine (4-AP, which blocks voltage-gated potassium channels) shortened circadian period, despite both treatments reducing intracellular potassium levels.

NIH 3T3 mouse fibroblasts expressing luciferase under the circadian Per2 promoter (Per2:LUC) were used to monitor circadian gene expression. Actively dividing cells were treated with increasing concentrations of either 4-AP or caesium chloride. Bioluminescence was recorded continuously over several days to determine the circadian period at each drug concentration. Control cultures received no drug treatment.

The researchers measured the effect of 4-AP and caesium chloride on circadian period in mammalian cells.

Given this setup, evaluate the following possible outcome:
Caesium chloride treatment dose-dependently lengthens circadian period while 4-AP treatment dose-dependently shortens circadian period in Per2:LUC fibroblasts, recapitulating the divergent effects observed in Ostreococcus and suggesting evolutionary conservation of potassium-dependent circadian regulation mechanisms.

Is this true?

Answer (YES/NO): NO